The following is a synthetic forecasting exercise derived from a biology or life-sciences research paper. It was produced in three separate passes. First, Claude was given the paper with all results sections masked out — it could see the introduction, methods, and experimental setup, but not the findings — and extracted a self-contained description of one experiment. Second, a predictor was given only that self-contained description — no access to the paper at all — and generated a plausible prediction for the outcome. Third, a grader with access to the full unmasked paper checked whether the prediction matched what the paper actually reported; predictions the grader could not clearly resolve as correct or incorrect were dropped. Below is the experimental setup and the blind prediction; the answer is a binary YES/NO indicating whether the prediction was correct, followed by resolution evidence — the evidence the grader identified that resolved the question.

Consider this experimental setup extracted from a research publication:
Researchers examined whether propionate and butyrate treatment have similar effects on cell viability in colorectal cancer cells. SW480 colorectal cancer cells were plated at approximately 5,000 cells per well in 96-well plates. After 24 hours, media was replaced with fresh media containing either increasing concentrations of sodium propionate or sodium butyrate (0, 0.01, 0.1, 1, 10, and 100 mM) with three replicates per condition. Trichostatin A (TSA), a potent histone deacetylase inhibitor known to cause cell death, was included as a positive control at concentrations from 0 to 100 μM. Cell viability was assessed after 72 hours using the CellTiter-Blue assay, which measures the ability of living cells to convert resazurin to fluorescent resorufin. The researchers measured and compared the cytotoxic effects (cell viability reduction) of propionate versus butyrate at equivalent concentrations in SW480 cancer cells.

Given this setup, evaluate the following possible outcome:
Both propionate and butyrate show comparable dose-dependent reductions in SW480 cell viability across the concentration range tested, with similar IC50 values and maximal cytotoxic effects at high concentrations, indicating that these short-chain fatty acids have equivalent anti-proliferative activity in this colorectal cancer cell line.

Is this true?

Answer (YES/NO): NO